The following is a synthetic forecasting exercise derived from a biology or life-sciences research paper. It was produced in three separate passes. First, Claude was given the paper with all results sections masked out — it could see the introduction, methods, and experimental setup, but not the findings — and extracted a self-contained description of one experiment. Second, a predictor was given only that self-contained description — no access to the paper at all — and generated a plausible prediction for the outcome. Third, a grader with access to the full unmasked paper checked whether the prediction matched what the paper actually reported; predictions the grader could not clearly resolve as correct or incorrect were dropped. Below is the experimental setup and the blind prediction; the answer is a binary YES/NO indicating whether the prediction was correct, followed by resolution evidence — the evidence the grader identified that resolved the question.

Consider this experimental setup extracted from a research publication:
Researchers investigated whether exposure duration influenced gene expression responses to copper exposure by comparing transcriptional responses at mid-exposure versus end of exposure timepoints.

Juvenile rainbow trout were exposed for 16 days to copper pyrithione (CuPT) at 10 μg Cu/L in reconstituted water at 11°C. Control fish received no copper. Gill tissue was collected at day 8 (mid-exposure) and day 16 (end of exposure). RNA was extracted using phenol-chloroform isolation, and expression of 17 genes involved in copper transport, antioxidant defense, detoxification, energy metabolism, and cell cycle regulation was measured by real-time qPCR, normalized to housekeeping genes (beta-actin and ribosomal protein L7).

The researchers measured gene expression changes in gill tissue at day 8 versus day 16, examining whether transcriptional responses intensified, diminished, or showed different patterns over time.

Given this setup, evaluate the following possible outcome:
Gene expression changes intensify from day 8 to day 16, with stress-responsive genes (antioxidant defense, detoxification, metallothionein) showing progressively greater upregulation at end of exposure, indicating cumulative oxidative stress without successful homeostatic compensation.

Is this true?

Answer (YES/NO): NO